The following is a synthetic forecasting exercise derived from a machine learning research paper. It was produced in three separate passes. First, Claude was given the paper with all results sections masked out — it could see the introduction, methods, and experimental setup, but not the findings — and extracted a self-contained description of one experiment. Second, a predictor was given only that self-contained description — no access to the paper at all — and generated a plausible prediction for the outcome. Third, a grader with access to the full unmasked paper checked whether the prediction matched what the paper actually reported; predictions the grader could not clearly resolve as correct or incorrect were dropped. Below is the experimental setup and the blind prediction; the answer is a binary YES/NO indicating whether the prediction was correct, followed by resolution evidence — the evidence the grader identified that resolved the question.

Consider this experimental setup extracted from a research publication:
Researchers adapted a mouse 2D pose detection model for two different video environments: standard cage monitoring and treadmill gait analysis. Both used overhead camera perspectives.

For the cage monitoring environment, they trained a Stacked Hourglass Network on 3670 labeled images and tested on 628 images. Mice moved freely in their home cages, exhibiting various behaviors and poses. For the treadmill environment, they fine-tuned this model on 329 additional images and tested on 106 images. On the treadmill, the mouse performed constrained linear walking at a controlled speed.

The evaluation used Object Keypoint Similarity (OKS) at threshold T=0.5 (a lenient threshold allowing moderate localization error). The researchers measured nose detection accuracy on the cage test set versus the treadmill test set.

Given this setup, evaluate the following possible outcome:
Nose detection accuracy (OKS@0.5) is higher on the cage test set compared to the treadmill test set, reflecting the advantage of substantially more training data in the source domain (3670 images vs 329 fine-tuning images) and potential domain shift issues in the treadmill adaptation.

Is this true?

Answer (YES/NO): NO